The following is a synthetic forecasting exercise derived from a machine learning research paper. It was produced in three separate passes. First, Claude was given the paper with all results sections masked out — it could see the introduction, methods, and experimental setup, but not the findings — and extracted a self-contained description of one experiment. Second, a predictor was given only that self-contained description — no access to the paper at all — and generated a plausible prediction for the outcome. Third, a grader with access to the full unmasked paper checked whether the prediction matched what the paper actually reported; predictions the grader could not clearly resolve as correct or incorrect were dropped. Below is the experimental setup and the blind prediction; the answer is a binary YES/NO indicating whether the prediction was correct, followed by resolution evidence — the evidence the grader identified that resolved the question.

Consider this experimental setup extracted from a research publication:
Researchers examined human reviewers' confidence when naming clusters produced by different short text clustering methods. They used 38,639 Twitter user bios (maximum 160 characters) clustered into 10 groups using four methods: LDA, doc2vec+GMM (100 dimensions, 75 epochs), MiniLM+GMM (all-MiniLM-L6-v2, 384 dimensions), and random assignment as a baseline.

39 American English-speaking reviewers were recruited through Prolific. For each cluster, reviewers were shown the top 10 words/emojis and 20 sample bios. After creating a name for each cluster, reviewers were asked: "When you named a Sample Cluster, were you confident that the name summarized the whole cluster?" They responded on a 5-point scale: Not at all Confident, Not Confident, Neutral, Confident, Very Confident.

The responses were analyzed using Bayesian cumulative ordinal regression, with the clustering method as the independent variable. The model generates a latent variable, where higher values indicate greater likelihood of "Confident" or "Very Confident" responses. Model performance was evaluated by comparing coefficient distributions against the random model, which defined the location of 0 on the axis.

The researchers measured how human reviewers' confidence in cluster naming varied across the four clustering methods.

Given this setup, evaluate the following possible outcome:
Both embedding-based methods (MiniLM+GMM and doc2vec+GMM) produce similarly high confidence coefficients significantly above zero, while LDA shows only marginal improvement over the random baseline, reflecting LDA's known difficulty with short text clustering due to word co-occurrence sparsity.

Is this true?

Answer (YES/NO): NO